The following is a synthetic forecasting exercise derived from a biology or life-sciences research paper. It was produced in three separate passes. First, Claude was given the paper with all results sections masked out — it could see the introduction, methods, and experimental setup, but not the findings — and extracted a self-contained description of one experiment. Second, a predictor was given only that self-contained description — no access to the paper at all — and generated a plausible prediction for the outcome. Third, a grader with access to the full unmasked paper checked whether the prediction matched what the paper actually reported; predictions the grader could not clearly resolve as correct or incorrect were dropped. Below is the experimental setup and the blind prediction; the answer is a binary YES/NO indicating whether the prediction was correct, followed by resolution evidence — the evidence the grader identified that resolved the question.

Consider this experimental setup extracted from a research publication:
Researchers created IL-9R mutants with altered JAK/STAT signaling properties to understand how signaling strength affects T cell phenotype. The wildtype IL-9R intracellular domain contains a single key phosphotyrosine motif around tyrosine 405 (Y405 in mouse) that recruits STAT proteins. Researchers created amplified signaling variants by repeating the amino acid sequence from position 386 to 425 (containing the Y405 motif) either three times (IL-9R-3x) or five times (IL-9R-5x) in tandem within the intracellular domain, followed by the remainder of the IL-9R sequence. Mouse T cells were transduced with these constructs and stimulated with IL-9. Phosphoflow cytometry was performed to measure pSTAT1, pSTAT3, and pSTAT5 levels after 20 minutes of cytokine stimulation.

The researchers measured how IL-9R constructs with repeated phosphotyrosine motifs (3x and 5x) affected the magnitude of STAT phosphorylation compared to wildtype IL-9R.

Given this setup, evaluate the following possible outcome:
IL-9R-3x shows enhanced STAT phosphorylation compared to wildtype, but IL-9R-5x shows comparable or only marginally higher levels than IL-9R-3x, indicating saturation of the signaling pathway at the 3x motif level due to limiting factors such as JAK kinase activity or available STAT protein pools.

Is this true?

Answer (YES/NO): NO